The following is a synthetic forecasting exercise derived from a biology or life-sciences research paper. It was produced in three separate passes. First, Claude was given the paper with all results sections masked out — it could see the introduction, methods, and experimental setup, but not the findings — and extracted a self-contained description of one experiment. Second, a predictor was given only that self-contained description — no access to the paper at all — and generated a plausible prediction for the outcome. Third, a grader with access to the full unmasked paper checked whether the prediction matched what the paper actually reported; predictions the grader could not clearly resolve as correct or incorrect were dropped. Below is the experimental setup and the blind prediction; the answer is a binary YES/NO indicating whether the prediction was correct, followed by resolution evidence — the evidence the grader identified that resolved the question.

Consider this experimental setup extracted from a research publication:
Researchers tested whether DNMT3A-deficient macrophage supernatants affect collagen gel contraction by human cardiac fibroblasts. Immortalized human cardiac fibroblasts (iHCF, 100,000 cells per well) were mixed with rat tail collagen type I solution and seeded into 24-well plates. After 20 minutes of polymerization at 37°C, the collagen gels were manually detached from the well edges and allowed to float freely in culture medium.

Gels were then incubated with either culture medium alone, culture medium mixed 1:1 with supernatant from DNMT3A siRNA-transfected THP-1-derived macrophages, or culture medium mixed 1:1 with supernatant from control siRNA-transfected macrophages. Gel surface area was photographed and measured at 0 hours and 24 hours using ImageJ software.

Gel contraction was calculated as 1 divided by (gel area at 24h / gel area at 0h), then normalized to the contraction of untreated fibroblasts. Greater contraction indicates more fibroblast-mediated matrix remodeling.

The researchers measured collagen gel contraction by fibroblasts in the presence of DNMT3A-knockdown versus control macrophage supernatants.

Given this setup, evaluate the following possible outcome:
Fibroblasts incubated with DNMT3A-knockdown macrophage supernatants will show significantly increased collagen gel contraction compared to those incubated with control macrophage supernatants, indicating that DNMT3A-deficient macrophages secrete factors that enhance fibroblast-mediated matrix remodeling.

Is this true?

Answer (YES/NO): YES